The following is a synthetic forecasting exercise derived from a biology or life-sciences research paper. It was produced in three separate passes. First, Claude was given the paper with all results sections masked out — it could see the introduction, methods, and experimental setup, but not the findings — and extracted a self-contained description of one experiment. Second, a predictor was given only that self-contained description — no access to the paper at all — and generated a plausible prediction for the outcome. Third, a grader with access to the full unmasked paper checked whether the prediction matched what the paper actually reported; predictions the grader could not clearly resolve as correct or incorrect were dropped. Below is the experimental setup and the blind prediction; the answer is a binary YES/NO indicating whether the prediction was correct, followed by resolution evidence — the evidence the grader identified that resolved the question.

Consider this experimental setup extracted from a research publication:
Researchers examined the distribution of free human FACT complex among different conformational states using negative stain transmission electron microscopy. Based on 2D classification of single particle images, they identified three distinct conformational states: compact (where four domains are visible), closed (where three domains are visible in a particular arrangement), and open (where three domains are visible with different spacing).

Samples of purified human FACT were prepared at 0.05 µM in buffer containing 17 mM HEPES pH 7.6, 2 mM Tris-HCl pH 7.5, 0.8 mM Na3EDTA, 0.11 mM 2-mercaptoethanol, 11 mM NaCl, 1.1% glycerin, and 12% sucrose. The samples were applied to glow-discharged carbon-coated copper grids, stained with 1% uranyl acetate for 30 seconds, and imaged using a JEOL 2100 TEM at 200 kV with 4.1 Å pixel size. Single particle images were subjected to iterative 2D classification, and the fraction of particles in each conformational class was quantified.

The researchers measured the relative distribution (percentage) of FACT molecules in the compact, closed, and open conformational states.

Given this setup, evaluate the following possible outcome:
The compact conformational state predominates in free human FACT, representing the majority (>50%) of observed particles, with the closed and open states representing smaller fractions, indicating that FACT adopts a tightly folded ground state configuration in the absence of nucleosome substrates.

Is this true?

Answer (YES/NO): NO